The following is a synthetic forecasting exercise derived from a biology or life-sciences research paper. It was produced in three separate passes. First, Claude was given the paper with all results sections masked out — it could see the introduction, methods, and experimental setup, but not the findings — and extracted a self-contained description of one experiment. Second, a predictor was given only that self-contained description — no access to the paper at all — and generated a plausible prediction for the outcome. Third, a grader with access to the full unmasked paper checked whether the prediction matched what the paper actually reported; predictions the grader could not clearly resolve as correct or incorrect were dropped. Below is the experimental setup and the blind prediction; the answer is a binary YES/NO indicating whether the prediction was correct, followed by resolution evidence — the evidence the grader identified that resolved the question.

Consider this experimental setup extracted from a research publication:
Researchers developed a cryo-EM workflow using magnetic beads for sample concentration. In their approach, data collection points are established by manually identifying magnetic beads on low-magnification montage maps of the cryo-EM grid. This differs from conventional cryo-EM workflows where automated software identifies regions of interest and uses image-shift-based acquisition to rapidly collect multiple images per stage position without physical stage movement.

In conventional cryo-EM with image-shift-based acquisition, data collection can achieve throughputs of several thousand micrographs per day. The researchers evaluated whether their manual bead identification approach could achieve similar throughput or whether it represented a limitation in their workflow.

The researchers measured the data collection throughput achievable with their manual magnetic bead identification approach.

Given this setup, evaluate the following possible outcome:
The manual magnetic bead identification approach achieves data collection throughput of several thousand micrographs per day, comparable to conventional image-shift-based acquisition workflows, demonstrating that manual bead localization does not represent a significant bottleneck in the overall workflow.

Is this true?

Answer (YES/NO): NO